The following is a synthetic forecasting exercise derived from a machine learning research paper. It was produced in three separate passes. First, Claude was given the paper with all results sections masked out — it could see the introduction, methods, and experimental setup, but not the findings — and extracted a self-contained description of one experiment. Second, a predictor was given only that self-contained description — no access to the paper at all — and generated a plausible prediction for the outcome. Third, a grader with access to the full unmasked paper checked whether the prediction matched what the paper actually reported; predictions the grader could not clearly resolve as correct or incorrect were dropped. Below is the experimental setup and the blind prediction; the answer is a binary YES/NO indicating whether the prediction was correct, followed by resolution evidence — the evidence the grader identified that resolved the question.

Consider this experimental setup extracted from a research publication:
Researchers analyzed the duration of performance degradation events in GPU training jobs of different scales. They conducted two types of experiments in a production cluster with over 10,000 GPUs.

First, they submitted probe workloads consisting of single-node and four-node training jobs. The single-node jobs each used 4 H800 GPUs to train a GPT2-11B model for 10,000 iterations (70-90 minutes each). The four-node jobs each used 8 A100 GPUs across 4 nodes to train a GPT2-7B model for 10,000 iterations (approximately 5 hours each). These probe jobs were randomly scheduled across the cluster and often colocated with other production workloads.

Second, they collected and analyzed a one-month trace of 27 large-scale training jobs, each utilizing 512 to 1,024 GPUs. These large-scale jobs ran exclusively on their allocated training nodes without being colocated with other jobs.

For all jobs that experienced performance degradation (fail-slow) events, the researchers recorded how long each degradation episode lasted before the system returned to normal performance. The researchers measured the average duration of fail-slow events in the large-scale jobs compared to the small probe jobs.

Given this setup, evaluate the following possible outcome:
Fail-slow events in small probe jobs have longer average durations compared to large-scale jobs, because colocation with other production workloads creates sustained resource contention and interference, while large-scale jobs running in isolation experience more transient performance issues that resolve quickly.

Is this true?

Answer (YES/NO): NO